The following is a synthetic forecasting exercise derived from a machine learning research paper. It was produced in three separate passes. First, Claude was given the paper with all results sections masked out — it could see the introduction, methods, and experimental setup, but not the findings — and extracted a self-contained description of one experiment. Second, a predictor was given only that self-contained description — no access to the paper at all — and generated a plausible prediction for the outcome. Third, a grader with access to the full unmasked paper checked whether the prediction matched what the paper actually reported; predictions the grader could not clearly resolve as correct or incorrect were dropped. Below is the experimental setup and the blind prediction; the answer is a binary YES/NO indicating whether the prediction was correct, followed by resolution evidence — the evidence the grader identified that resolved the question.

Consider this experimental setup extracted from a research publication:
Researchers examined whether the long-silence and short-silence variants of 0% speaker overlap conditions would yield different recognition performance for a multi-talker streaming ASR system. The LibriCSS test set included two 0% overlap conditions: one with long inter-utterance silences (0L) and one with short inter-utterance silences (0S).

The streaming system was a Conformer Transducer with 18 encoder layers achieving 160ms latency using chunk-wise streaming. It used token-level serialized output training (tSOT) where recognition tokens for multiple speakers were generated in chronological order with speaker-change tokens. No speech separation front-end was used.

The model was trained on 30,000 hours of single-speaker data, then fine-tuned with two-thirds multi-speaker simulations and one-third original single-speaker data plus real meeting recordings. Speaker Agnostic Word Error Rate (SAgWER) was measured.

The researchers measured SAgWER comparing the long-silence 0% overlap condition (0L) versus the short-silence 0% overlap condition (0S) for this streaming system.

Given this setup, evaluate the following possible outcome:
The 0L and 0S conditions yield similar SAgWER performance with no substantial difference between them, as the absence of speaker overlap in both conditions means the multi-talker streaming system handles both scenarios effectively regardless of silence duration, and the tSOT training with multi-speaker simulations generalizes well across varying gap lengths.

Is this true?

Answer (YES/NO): NO